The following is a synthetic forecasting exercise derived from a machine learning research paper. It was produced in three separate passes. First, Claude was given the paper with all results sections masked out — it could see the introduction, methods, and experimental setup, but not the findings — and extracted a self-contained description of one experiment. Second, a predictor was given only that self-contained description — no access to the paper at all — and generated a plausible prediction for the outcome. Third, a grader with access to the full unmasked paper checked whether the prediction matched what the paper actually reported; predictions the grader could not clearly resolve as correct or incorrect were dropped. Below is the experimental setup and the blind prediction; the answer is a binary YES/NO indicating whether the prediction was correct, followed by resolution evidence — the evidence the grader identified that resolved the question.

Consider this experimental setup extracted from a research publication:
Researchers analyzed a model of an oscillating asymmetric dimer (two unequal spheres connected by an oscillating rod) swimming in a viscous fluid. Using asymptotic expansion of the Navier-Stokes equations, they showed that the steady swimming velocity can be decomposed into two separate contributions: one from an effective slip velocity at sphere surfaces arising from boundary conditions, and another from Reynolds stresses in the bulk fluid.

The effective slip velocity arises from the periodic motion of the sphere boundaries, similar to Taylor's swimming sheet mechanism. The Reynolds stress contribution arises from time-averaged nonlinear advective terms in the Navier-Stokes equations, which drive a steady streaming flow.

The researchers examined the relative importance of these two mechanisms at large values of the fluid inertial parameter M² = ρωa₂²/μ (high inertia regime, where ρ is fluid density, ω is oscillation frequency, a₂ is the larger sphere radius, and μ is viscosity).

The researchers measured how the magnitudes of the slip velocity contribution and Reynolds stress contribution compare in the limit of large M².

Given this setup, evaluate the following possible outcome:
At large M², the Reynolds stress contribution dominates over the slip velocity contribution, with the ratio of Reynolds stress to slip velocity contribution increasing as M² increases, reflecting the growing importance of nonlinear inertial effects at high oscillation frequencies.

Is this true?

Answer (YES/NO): NO